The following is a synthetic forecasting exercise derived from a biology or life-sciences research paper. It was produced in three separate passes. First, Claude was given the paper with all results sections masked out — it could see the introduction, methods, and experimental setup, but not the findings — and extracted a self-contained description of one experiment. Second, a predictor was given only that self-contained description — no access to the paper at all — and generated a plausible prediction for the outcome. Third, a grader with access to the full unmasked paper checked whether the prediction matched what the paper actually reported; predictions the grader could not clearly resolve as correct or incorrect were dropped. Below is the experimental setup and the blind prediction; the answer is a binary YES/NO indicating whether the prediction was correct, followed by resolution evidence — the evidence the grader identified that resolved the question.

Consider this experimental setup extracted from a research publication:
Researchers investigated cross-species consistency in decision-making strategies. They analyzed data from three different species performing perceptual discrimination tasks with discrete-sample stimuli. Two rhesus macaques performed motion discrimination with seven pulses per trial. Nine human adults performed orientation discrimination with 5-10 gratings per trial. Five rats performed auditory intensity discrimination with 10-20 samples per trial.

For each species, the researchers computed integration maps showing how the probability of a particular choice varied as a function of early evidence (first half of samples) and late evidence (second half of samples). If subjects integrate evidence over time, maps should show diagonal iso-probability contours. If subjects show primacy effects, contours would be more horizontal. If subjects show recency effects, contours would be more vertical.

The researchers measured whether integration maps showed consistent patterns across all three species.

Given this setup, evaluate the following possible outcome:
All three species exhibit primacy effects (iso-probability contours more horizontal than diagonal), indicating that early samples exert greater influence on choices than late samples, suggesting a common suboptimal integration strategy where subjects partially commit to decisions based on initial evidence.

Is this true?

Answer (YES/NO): NO